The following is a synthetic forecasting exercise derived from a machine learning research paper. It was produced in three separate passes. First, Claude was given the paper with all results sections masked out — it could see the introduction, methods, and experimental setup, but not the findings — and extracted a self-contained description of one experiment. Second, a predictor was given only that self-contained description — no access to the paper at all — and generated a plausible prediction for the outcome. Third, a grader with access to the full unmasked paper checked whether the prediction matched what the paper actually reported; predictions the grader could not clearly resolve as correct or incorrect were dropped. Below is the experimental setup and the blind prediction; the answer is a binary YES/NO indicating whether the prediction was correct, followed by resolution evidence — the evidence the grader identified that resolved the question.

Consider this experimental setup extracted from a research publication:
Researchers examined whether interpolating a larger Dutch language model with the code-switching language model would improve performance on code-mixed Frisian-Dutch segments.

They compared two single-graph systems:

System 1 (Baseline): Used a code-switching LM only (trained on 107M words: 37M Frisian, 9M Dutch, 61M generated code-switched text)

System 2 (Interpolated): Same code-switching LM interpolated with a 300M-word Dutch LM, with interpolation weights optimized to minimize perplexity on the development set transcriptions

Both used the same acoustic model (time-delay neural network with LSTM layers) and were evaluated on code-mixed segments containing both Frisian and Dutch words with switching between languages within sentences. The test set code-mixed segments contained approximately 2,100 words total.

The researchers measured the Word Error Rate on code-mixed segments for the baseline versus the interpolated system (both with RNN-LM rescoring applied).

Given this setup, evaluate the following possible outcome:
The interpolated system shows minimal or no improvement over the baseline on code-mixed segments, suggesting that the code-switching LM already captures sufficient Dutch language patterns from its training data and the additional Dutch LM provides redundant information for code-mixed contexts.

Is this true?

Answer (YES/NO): YES